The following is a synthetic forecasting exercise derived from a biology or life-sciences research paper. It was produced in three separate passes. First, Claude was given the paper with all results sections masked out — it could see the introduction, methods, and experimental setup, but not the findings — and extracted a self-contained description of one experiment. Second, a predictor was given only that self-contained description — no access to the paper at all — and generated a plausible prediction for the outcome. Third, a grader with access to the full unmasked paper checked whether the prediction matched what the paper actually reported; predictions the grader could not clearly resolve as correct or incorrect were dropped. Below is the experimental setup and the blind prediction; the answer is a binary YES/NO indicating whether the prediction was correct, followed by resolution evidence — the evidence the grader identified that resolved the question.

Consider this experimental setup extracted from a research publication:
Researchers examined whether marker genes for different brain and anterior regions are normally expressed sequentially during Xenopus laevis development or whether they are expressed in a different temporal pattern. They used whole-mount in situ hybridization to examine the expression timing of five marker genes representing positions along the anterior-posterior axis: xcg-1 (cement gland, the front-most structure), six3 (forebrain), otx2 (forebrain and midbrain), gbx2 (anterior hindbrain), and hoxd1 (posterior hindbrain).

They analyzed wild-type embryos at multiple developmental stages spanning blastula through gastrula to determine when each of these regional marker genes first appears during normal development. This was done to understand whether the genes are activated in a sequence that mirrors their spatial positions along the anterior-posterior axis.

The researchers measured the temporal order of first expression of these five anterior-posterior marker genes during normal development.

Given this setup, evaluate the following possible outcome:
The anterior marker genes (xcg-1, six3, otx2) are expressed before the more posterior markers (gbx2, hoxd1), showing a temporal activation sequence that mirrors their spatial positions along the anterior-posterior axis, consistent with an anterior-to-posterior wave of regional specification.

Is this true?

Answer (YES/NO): NO